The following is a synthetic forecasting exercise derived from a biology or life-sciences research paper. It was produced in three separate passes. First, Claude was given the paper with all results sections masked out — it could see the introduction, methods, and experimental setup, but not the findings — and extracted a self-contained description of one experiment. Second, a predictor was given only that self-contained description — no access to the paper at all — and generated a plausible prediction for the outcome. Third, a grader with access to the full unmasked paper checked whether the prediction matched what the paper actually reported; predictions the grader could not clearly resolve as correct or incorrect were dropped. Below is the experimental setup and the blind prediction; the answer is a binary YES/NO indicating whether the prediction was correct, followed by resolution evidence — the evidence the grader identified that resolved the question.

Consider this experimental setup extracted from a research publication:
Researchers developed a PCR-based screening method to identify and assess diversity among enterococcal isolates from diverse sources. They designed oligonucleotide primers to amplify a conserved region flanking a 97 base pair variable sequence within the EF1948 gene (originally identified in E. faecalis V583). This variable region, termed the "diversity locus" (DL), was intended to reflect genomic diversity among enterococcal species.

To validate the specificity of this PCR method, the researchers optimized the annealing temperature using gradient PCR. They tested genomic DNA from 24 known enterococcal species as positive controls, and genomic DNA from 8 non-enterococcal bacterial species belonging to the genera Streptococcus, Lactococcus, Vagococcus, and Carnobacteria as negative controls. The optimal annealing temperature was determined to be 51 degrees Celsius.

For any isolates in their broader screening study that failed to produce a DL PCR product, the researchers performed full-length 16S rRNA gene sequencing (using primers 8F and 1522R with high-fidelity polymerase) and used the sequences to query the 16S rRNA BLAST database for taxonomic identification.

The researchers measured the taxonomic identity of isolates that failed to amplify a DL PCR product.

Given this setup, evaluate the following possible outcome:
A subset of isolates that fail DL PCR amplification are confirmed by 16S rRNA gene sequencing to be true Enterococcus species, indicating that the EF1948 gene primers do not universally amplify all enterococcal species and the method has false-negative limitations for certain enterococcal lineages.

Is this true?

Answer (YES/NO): NO